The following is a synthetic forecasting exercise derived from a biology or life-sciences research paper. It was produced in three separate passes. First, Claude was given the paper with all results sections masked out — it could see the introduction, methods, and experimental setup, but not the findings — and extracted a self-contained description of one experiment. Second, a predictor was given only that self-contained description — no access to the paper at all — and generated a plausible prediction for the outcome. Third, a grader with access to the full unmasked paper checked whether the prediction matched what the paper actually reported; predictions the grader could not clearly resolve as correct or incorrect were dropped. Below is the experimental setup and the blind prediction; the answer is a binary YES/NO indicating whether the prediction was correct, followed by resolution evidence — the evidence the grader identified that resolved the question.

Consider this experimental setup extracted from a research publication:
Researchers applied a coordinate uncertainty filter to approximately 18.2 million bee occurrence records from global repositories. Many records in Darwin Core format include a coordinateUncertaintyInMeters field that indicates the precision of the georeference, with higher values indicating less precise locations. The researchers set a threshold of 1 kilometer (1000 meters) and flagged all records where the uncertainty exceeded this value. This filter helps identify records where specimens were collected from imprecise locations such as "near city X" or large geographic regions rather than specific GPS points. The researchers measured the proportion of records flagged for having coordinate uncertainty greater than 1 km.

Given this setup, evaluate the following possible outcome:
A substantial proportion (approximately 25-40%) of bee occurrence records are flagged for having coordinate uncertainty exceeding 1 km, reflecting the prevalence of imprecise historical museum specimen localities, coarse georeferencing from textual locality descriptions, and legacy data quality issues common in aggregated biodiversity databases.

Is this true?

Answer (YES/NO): NO